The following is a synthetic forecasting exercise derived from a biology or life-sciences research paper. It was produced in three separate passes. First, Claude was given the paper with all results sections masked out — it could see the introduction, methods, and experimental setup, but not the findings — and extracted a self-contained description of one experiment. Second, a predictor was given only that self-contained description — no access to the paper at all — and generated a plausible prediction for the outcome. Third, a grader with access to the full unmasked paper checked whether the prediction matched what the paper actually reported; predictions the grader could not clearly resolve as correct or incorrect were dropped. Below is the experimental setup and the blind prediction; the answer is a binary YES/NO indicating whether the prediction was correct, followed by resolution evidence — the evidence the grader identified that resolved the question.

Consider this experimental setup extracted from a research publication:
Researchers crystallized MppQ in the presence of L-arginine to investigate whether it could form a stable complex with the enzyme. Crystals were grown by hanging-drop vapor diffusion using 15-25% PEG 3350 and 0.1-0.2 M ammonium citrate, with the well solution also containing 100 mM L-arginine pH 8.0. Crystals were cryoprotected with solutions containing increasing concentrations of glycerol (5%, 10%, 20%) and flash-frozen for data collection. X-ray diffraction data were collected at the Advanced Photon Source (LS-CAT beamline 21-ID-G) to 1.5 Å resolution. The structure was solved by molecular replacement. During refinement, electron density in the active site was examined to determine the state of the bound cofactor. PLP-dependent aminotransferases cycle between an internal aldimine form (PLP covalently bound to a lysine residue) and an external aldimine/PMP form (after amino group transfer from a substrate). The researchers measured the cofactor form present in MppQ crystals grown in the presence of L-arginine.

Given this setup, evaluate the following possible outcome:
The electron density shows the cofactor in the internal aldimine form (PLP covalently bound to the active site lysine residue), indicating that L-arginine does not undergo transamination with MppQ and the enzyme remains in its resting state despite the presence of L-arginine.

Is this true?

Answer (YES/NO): NO